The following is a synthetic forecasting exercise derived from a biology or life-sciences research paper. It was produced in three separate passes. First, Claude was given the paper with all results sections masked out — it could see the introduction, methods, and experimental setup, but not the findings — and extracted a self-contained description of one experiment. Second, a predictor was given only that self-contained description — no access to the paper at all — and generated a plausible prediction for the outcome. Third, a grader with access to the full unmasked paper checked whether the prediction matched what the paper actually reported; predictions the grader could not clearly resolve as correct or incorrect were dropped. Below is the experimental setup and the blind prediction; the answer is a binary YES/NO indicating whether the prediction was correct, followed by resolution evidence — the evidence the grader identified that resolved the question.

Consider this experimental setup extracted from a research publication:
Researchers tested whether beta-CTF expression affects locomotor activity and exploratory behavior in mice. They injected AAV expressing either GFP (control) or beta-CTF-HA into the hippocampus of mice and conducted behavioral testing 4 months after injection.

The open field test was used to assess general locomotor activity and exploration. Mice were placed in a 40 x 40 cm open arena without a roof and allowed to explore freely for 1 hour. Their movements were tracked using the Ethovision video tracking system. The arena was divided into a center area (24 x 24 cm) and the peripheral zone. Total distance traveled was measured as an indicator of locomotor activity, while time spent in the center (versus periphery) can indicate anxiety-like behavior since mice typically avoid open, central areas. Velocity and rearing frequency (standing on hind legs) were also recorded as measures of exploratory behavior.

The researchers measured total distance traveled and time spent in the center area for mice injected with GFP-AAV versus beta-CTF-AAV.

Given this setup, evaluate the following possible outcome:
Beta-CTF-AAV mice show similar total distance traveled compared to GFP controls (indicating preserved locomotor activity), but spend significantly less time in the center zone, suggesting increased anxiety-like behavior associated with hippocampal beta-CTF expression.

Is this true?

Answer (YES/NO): NO